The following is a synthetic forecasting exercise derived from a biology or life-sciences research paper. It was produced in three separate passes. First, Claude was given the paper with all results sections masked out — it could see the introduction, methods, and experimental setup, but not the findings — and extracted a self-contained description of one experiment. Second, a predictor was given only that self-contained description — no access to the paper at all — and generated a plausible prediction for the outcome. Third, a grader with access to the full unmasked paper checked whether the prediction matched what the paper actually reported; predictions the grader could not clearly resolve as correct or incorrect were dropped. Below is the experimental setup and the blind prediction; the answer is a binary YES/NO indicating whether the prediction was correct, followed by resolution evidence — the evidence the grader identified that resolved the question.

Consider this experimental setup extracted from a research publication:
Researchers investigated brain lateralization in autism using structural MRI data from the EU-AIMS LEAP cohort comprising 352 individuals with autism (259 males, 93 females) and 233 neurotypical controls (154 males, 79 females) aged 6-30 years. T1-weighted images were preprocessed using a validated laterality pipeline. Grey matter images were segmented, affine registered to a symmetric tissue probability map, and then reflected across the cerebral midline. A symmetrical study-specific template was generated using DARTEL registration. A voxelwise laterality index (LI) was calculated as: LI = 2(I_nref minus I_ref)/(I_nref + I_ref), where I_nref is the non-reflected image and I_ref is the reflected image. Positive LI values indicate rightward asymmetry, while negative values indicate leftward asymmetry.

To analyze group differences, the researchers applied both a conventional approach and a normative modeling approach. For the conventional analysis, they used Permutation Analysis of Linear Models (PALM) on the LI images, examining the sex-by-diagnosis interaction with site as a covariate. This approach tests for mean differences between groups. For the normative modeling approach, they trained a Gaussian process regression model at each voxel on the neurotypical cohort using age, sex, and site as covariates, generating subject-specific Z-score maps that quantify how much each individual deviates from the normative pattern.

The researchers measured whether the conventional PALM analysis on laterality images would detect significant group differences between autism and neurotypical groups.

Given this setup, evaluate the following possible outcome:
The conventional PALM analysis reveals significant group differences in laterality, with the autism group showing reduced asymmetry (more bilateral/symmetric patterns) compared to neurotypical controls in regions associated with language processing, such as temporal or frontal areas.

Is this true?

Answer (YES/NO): NO